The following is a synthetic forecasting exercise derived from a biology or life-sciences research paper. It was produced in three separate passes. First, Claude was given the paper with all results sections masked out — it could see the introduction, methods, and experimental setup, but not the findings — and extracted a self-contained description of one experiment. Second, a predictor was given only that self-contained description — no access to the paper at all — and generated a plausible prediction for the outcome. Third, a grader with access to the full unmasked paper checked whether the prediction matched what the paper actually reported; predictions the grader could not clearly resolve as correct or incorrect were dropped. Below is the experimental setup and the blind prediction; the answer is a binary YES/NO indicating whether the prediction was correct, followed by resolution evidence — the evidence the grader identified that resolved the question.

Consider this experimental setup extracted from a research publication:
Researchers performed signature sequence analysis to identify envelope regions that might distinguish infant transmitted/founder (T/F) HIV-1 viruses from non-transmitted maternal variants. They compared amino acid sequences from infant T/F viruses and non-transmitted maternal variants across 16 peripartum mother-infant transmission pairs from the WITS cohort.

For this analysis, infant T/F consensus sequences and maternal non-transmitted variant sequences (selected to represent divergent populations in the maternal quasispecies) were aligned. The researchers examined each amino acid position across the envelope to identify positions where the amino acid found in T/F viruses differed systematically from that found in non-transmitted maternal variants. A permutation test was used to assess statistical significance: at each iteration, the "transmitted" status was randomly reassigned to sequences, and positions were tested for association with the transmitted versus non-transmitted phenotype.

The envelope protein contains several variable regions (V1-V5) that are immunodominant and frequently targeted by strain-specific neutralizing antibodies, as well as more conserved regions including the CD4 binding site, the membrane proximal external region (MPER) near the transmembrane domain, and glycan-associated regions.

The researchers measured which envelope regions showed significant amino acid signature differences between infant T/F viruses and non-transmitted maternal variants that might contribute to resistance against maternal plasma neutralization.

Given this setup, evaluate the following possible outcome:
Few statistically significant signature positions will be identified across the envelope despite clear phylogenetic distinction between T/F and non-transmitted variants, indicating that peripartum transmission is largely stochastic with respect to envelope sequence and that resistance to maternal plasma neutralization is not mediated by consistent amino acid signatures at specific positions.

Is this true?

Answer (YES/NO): NO